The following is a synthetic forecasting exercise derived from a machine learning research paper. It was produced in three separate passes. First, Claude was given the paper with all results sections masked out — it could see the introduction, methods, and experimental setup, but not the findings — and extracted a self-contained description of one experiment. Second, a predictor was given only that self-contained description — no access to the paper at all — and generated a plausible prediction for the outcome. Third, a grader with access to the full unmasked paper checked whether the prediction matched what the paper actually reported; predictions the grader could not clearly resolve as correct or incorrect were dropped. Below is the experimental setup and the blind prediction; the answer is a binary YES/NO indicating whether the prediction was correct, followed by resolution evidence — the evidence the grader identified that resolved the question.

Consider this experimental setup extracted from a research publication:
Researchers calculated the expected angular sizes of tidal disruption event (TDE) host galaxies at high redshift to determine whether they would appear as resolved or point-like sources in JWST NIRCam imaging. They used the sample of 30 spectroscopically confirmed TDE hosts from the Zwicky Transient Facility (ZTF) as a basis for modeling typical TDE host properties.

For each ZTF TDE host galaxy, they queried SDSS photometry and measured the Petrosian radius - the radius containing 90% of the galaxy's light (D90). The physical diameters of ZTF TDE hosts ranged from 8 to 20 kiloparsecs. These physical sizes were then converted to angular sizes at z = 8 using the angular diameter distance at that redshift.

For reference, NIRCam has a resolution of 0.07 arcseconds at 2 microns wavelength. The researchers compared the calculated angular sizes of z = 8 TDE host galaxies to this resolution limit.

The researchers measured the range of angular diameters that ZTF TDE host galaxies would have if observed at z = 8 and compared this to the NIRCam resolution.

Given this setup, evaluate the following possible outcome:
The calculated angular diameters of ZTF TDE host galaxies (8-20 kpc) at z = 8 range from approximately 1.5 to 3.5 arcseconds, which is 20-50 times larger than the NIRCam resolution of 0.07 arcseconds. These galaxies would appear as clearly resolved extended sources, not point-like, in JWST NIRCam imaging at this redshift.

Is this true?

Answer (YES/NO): NO